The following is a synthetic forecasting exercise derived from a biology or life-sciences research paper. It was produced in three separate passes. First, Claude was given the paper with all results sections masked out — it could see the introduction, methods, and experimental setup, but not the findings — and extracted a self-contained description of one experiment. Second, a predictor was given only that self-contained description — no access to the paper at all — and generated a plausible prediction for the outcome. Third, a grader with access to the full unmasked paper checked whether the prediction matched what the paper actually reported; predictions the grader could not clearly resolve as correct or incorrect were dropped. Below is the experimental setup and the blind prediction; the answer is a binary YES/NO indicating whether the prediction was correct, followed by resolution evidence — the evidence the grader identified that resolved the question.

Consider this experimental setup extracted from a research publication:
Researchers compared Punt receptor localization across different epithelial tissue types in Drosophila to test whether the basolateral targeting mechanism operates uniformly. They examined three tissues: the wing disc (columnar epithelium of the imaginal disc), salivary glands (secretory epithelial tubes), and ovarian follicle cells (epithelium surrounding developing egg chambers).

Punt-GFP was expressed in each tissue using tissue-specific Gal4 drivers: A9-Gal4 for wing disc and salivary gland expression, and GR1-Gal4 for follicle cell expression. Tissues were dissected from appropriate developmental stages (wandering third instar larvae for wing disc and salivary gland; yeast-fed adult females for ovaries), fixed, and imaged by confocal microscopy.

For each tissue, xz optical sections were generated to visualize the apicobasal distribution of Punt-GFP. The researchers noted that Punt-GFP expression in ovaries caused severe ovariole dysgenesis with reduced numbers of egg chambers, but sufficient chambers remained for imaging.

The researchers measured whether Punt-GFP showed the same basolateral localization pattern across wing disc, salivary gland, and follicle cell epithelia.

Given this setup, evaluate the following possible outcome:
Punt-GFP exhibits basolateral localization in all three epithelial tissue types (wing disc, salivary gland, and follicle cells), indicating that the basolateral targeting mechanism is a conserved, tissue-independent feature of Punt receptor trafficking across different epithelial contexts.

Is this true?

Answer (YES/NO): NO